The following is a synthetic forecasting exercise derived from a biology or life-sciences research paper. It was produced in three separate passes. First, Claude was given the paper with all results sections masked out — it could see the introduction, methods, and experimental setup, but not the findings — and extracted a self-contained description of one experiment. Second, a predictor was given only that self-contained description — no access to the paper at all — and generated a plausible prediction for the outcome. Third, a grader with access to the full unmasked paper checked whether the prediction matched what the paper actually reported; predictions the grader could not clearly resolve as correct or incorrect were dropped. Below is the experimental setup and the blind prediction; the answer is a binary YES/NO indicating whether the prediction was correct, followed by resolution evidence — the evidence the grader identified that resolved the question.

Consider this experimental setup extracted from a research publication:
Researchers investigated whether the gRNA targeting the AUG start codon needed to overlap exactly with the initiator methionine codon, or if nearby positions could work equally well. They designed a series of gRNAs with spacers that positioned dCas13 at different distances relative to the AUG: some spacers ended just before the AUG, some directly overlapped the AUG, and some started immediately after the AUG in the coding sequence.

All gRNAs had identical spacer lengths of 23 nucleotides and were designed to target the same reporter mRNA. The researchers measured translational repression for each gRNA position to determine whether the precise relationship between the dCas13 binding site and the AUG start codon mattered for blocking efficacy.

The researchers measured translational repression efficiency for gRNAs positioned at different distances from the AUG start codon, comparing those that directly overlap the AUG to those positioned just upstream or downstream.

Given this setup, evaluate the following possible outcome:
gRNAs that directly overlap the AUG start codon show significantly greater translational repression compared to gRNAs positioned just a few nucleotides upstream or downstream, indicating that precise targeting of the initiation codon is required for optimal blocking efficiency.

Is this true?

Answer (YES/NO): YES